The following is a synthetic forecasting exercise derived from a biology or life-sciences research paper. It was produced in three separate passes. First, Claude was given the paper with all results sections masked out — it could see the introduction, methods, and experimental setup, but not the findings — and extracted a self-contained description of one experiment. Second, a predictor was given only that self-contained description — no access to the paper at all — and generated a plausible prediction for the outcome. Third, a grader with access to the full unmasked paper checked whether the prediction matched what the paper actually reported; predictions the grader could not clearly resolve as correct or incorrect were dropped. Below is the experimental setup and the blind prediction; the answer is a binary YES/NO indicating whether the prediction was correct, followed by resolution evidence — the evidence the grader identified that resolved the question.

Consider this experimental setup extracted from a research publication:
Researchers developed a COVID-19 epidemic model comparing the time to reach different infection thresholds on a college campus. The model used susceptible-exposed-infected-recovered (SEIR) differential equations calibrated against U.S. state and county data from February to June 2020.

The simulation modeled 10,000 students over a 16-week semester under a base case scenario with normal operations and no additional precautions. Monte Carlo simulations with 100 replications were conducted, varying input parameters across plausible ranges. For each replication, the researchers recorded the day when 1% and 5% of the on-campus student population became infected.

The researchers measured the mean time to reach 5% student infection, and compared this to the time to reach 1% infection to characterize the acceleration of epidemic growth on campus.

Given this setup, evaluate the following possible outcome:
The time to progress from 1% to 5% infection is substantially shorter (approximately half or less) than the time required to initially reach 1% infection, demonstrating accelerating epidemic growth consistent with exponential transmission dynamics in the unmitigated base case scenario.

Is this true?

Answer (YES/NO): NO